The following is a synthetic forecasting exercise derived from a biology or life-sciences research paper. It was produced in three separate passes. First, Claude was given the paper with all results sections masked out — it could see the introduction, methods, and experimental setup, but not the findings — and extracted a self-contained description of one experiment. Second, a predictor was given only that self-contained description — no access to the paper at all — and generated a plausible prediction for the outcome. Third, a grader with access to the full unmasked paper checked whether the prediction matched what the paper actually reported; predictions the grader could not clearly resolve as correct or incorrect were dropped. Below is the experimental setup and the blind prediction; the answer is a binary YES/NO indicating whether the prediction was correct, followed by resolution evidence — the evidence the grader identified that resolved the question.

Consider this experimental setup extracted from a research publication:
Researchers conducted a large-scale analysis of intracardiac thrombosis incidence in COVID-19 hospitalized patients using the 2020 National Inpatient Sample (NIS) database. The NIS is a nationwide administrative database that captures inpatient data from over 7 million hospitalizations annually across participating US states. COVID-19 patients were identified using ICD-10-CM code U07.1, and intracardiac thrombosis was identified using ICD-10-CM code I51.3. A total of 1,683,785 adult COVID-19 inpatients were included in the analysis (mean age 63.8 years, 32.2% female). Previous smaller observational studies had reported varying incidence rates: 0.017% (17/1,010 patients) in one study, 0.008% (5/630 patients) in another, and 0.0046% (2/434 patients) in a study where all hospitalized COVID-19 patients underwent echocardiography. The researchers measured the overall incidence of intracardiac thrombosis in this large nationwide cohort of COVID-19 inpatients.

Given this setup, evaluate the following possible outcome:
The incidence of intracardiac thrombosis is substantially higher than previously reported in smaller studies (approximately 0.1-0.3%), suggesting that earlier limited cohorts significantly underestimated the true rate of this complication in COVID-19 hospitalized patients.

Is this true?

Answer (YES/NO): NO